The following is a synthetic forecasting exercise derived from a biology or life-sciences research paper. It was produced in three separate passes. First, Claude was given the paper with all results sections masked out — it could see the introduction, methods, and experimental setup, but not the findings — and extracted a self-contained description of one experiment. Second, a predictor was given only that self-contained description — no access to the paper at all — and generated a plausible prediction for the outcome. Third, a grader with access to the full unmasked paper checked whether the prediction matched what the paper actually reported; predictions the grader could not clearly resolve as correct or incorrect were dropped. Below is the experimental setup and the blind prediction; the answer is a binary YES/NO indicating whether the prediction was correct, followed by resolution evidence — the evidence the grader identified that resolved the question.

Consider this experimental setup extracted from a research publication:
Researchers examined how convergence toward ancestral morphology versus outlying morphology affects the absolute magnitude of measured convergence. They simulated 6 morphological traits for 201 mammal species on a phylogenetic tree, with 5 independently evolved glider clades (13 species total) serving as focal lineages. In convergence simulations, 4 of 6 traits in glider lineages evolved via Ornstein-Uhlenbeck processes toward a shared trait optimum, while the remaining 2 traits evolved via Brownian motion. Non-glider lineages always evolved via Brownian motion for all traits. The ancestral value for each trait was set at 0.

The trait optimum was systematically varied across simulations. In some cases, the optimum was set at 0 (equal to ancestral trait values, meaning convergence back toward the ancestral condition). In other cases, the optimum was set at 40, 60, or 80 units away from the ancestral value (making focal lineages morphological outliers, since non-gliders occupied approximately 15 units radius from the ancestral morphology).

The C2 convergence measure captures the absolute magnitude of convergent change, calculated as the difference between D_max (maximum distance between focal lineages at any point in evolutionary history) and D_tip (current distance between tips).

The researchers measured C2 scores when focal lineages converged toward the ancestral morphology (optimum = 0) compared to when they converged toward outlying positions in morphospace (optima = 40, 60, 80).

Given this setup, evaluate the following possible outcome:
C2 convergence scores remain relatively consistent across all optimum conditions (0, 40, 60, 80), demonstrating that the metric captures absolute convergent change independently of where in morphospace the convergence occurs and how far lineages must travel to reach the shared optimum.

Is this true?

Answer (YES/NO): NO